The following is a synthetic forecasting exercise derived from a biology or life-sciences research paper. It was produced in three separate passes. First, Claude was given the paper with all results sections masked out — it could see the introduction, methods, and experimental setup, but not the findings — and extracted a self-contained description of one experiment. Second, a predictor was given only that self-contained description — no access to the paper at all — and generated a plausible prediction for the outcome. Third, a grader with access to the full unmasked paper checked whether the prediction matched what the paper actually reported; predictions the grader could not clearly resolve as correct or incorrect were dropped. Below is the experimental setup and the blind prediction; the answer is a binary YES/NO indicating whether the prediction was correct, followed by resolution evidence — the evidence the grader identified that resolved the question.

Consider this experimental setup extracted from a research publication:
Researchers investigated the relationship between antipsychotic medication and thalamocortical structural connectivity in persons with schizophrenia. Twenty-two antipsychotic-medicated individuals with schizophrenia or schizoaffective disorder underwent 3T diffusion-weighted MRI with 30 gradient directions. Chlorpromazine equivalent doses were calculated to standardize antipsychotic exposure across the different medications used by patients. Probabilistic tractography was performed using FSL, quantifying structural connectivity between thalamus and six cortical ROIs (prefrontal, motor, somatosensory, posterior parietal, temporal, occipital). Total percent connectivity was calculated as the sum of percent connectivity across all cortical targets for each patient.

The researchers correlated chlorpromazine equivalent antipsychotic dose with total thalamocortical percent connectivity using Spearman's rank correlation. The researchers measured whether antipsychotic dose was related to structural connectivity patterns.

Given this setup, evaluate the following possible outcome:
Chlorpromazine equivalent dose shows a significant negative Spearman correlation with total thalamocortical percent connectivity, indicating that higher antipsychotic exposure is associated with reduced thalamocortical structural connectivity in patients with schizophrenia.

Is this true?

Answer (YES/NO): NO